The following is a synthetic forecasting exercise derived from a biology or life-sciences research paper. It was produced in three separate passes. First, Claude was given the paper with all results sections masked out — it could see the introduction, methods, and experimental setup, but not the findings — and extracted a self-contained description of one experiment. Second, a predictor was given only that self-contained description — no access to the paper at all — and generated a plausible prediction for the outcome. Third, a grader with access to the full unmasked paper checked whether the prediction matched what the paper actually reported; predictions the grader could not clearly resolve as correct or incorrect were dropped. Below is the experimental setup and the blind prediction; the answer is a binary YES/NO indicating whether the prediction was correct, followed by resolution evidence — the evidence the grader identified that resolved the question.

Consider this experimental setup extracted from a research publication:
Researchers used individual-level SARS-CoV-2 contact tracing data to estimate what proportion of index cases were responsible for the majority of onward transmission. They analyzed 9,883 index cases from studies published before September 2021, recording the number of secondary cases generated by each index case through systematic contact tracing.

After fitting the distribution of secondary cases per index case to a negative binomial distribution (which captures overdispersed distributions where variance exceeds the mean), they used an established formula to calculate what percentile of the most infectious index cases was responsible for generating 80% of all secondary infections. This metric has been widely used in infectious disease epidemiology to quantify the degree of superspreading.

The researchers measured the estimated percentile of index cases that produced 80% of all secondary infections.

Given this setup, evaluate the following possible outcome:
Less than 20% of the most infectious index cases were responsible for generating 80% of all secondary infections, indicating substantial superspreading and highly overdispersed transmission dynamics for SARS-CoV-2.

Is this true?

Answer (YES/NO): YES